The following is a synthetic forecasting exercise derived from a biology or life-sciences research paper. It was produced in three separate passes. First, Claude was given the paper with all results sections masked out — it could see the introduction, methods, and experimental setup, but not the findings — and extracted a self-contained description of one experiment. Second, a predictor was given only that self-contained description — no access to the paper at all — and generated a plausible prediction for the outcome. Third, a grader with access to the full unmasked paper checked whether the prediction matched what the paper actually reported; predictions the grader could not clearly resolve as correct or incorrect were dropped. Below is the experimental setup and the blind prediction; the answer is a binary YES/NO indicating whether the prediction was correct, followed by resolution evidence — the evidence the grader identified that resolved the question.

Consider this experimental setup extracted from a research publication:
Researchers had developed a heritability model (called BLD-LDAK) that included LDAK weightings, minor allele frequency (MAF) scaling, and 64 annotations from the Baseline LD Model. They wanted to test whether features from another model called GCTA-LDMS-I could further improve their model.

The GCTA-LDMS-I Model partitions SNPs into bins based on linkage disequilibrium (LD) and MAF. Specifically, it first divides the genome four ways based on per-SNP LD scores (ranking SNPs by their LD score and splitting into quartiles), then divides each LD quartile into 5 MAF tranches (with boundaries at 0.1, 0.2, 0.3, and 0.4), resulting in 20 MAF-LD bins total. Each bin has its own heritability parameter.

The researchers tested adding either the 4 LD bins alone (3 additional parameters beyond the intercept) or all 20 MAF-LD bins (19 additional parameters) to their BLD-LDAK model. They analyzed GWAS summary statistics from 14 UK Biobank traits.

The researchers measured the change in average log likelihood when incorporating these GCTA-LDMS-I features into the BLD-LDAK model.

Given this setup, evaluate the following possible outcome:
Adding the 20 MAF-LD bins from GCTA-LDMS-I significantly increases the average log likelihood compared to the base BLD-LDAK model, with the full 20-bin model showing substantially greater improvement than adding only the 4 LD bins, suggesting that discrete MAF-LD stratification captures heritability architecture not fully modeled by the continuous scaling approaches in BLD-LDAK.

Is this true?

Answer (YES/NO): NO